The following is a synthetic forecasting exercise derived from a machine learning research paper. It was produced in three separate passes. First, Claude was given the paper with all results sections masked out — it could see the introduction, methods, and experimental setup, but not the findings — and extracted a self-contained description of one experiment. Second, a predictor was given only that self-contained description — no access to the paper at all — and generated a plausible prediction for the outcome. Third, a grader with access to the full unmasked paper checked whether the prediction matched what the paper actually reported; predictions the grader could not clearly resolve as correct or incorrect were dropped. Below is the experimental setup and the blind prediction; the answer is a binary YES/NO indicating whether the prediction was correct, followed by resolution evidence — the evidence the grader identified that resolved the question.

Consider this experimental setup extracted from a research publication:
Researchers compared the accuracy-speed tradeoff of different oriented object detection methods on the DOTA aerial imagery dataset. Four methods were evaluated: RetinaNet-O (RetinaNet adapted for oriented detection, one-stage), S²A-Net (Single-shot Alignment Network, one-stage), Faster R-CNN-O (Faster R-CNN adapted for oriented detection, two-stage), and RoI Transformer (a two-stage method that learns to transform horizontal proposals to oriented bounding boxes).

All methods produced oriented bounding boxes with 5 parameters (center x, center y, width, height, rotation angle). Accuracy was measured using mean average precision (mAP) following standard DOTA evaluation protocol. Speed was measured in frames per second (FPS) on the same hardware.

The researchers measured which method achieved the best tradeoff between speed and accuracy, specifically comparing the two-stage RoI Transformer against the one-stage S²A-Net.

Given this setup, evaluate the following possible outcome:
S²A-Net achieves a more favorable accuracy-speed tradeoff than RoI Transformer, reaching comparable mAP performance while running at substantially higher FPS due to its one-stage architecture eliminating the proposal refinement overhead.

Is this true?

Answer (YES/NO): YES